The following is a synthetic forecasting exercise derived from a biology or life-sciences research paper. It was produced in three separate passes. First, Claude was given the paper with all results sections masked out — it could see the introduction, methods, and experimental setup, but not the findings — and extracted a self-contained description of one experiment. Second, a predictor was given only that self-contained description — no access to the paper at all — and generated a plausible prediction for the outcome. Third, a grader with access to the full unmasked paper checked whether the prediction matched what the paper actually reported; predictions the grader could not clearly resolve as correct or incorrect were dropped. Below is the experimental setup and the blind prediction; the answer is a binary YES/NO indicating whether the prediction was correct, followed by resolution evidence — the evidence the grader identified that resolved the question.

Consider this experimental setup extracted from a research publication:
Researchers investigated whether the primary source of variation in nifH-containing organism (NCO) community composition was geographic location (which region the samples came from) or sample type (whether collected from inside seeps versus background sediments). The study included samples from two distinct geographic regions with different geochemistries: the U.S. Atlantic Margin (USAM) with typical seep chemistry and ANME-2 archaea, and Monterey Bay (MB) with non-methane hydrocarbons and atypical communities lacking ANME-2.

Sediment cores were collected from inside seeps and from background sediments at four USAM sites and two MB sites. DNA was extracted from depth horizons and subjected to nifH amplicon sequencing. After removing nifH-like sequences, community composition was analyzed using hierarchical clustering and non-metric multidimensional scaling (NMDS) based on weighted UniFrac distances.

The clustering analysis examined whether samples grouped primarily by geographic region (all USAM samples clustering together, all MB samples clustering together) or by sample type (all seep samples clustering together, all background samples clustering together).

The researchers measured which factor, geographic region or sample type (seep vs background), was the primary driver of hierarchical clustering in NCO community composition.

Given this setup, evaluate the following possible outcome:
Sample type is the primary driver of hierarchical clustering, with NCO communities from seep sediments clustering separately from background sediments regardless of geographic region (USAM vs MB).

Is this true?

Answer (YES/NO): NO